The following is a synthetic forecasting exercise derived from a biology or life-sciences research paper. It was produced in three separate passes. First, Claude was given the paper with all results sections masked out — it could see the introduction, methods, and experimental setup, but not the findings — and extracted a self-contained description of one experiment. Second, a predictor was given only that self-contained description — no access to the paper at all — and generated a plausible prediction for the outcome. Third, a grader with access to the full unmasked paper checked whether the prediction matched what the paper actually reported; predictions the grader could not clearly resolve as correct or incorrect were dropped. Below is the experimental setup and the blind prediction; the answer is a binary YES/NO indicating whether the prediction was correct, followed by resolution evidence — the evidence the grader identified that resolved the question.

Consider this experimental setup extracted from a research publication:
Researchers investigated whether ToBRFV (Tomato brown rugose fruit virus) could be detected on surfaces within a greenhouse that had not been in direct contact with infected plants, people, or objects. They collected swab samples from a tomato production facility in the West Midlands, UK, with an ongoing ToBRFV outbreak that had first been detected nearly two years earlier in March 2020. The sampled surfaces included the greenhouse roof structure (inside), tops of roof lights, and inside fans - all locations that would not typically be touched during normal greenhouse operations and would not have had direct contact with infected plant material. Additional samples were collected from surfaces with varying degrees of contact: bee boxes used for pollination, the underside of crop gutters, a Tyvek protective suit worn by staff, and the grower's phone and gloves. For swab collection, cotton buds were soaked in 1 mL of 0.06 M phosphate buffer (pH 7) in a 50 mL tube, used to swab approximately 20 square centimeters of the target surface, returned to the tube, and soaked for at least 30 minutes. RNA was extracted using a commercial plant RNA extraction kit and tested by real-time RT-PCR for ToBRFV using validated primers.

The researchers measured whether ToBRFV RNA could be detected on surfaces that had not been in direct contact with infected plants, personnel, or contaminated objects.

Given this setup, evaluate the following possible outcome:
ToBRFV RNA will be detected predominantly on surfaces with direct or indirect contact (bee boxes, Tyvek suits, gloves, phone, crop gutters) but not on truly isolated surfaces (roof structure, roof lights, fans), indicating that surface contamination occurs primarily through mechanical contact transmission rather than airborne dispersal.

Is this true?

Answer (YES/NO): NO